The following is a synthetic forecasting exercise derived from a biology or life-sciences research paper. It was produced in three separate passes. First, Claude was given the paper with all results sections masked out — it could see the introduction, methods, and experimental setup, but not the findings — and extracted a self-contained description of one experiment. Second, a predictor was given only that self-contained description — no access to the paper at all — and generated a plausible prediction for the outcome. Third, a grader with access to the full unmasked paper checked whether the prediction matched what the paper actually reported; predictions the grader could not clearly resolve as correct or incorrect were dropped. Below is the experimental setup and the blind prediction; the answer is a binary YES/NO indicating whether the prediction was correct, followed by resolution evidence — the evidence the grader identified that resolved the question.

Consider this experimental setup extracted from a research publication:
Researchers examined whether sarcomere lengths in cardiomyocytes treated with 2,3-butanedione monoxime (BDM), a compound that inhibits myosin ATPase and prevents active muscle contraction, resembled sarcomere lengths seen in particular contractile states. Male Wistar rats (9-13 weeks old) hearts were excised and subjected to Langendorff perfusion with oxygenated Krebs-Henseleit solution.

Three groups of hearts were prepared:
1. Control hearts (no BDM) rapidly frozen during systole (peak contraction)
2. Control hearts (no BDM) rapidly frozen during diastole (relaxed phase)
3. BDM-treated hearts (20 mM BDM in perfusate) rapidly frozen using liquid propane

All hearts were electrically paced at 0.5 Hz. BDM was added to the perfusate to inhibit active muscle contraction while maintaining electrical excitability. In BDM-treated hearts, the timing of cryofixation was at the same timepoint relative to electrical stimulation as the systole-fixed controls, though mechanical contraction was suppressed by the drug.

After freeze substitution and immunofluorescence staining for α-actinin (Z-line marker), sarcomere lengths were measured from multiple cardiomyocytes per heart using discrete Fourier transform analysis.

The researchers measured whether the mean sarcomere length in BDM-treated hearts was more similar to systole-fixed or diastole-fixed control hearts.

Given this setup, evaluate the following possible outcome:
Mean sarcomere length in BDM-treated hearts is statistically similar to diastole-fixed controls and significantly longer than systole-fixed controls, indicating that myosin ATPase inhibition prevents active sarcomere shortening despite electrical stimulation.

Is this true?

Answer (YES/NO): YES